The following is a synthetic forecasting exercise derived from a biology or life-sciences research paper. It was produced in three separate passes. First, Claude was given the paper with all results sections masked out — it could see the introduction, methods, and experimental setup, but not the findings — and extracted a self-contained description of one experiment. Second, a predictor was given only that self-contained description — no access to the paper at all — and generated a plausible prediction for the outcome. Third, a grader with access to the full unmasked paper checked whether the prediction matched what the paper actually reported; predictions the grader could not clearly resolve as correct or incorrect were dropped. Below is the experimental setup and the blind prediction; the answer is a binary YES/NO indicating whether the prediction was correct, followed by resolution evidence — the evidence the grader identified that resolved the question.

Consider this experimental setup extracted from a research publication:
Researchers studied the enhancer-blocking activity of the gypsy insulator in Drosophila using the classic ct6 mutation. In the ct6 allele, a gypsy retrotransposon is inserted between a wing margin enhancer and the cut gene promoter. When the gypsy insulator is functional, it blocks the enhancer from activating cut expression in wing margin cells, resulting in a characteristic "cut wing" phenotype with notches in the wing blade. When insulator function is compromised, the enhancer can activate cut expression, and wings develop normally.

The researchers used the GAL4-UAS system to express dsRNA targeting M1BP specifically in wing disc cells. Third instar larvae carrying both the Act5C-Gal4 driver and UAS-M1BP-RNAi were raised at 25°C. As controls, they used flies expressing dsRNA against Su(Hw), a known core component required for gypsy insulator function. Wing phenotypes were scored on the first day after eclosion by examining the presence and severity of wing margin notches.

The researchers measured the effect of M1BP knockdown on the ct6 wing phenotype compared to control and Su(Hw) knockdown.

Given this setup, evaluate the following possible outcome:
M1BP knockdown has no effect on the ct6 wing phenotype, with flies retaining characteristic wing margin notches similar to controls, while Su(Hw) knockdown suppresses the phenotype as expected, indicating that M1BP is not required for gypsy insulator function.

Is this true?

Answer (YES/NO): NO